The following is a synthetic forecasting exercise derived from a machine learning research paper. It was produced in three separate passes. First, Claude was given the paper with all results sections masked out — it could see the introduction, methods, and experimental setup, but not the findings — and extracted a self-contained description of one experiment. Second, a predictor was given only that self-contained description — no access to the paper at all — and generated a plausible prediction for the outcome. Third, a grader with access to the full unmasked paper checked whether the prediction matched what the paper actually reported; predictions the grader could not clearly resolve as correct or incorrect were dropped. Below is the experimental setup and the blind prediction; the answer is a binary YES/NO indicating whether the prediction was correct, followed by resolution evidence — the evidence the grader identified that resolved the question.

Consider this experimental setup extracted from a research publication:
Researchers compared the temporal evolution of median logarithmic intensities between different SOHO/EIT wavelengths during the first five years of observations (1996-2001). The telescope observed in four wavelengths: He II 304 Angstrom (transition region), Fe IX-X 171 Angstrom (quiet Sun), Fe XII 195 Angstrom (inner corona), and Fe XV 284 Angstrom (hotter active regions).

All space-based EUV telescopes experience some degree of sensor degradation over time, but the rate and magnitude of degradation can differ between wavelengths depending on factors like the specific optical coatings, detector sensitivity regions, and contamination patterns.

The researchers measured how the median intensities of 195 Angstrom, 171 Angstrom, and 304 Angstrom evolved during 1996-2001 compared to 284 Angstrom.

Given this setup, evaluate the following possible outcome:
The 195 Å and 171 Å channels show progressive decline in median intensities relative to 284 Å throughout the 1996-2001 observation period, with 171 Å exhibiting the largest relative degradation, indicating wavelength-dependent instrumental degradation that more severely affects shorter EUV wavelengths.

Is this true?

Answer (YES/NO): NO